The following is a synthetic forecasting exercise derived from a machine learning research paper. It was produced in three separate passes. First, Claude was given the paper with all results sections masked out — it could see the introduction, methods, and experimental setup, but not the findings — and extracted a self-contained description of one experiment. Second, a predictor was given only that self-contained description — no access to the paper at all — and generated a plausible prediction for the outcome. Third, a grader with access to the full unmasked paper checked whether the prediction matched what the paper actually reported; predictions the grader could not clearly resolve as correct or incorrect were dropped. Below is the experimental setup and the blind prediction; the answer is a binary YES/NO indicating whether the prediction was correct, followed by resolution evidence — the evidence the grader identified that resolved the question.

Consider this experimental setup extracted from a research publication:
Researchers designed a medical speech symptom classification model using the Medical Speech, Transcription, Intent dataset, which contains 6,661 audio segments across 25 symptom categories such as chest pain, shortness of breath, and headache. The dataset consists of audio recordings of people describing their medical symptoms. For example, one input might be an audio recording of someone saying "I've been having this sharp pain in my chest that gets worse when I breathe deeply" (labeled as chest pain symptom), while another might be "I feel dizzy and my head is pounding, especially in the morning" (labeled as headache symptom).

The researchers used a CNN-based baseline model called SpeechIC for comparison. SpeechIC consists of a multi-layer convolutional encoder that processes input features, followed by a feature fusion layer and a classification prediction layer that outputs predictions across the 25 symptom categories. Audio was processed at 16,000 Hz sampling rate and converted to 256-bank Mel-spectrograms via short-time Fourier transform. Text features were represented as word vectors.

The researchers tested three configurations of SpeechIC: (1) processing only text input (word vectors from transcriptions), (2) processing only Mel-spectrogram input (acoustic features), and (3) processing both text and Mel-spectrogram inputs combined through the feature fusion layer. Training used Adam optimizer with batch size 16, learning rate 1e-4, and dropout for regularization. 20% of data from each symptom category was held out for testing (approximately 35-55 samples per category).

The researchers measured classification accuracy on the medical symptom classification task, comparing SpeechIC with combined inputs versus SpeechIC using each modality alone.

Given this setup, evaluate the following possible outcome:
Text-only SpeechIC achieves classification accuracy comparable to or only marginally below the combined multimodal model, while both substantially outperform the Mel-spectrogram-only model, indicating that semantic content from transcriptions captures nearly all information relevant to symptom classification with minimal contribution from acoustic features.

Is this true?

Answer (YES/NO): NO